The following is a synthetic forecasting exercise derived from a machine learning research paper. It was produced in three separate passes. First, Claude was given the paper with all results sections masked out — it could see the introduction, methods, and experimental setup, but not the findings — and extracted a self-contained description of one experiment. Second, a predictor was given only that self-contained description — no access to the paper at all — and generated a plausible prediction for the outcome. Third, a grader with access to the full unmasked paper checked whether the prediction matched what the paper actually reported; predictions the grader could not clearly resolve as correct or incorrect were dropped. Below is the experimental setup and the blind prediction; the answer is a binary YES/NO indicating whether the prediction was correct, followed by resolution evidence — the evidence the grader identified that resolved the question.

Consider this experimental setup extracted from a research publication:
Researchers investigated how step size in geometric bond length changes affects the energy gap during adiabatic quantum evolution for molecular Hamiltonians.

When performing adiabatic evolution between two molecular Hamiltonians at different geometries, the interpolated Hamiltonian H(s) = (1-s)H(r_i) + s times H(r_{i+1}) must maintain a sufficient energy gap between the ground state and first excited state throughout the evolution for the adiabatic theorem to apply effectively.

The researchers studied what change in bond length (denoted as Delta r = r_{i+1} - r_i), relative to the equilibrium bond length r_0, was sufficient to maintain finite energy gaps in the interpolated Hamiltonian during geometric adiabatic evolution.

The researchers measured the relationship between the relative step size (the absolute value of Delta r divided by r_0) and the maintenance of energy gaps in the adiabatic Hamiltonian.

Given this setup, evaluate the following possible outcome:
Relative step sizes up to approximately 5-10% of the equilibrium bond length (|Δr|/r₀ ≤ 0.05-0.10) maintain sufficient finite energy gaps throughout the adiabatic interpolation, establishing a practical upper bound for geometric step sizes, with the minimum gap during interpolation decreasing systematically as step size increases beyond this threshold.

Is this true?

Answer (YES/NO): NO